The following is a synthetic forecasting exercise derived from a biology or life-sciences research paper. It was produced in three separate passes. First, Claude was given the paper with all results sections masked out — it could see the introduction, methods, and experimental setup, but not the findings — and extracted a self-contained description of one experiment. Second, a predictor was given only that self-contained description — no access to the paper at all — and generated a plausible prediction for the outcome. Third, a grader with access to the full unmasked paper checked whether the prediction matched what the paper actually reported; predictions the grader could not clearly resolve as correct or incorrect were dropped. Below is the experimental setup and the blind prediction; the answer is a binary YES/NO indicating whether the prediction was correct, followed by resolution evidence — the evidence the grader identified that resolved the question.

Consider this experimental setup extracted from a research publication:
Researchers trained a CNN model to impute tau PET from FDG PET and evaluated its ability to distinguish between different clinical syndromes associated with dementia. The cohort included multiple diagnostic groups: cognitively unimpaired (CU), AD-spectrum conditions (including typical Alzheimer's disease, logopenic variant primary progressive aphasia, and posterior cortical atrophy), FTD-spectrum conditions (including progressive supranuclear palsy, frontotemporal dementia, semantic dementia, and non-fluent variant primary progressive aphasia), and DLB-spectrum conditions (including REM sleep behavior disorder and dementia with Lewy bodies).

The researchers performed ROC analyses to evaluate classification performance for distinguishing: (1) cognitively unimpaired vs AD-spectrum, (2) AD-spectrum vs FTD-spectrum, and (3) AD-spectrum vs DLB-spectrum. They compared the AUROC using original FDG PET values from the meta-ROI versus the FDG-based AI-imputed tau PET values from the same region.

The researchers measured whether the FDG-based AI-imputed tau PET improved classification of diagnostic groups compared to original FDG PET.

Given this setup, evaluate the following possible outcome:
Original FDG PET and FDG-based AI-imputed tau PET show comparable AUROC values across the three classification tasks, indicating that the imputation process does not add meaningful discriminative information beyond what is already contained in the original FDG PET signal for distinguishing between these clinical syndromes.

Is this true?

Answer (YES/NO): NO